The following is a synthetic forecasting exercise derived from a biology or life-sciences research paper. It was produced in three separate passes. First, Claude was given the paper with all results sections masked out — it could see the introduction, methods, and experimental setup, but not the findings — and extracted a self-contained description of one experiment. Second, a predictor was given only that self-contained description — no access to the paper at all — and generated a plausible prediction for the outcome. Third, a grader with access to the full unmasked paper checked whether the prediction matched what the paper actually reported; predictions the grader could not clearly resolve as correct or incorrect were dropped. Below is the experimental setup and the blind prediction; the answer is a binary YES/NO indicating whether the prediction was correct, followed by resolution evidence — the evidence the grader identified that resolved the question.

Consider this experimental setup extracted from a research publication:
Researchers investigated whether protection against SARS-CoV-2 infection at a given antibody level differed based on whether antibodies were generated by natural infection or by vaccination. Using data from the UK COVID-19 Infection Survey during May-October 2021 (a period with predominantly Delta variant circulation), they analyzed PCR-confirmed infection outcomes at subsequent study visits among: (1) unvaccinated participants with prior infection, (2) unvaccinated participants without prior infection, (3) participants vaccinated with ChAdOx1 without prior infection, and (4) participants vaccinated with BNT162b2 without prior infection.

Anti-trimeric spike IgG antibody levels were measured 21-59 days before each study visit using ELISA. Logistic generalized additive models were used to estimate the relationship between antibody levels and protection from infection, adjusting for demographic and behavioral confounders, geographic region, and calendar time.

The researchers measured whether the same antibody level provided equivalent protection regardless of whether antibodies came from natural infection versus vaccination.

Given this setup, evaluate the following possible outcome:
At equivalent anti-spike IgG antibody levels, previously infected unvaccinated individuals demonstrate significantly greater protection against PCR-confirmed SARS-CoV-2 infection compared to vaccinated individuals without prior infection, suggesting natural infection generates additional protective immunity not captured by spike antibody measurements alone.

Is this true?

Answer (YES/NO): YES